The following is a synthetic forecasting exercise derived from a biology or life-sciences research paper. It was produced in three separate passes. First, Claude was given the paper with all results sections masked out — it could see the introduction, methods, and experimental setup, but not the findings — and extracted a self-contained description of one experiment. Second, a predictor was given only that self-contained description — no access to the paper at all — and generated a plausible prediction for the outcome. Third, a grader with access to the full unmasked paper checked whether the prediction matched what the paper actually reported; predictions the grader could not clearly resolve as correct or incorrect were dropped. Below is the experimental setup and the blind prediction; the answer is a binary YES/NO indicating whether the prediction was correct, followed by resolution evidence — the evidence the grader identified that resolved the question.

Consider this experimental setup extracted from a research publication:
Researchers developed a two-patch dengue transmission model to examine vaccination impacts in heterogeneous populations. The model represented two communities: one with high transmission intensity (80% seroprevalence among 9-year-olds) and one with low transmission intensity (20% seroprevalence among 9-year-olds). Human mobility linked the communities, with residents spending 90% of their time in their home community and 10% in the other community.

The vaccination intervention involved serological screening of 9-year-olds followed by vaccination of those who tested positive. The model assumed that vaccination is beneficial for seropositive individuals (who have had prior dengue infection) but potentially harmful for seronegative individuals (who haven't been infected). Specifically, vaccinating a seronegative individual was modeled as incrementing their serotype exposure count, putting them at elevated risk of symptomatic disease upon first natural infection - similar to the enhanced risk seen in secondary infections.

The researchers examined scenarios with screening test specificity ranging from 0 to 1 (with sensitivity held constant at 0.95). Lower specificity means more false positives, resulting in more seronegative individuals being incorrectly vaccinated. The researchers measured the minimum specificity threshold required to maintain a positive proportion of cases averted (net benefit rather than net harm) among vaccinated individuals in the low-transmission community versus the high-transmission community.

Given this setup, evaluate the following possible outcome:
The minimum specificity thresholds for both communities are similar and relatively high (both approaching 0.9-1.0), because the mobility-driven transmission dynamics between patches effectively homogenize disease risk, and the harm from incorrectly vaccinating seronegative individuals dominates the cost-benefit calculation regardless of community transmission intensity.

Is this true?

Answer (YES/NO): NO